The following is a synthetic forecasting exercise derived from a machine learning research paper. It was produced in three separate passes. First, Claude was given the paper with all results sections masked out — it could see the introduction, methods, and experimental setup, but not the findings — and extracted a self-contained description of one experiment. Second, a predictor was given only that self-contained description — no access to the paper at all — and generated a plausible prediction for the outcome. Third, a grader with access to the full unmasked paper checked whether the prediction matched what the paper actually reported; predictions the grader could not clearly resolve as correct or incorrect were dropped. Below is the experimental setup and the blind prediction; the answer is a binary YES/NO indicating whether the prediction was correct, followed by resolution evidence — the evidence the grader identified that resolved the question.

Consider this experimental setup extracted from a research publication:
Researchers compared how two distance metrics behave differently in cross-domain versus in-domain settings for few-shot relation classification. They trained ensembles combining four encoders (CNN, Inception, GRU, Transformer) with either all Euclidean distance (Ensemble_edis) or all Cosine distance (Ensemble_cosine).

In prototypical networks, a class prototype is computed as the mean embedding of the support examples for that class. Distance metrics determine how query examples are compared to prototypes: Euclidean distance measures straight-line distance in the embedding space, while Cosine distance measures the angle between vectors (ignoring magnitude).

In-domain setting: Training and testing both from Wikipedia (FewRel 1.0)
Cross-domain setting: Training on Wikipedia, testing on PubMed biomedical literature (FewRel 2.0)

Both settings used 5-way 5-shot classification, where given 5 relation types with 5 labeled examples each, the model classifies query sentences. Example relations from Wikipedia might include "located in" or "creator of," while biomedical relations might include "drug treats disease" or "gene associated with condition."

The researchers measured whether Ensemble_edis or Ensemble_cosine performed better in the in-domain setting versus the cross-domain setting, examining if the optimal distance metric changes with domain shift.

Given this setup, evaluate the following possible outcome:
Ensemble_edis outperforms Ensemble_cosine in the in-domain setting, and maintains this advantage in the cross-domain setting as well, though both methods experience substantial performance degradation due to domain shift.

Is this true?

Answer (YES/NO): NO